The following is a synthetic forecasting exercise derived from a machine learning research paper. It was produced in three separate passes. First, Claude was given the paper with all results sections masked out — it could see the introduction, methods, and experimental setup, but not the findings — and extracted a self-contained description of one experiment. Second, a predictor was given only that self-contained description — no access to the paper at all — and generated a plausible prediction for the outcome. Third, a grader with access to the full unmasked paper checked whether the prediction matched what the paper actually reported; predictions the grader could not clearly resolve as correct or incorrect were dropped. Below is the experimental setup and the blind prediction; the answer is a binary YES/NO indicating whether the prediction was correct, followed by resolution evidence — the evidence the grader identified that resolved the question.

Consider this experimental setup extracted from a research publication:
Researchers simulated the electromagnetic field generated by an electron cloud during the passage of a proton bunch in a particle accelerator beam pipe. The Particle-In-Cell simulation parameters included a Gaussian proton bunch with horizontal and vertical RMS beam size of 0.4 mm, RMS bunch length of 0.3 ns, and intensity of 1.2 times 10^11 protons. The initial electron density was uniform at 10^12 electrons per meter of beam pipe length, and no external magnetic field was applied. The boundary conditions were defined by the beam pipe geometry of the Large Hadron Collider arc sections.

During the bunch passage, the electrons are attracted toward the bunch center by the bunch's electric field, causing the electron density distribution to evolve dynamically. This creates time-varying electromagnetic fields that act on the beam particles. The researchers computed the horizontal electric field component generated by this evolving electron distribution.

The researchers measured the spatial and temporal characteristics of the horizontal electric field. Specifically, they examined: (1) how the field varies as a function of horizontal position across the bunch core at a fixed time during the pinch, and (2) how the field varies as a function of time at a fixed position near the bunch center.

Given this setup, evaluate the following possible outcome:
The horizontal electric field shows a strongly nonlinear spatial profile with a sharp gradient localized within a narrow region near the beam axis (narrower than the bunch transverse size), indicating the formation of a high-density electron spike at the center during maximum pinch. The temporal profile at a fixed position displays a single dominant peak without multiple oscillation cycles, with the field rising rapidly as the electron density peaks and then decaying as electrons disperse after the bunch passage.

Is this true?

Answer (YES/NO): NO